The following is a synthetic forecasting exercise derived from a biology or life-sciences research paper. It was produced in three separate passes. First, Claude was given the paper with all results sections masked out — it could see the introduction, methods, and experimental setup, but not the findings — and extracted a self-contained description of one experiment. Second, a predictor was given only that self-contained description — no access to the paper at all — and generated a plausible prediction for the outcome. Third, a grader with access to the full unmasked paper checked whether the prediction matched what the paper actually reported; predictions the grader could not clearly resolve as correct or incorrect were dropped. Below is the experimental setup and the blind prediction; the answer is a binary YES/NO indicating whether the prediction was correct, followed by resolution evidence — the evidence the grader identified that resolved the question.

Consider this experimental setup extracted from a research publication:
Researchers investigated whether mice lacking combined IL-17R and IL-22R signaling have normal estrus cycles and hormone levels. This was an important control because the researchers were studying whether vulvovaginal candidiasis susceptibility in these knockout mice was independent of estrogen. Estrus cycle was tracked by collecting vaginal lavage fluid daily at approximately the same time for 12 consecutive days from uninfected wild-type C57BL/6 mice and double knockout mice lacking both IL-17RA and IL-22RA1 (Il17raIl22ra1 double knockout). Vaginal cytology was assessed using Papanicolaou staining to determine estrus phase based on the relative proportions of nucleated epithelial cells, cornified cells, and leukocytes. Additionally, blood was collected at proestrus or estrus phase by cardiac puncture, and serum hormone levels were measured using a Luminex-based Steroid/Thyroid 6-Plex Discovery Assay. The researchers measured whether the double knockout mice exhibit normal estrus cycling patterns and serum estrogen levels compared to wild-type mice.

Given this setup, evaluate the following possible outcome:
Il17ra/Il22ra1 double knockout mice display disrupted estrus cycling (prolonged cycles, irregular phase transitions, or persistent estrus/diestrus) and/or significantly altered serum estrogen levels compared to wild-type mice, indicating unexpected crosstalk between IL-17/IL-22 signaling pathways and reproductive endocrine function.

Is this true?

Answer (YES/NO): NO